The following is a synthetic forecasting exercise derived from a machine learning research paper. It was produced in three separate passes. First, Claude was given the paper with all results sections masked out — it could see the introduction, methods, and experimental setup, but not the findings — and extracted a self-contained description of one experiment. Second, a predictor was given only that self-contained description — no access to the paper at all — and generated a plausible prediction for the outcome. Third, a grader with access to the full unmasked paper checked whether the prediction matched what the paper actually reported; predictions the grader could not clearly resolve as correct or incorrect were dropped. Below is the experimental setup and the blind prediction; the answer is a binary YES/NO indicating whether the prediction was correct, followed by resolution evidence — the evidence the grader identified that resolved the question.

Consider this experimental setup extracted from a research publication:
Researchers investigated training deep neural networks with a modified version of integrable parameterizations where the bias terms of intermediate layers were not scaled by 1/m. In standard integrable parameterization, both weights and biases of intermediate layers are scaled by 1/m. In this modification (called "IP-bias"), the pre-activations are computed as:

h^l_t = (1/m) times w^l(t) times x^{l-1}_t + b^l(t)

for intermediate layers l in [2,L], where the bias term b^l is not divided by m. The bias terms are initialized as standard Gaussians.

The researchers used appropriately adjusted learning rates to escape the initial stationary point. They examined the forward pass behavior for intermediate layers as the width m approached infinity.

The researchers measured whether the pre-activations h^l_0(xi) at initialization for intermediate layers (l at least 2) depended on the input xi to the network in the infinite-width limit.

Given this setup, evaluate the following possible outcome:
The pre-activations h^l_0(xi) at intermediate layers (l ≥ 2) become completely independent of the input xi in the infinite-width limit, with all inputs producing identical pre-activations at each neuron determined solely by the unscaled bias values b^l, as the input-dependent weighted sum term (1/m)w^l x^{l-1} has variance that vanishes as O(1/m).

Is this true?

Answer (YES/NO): YES